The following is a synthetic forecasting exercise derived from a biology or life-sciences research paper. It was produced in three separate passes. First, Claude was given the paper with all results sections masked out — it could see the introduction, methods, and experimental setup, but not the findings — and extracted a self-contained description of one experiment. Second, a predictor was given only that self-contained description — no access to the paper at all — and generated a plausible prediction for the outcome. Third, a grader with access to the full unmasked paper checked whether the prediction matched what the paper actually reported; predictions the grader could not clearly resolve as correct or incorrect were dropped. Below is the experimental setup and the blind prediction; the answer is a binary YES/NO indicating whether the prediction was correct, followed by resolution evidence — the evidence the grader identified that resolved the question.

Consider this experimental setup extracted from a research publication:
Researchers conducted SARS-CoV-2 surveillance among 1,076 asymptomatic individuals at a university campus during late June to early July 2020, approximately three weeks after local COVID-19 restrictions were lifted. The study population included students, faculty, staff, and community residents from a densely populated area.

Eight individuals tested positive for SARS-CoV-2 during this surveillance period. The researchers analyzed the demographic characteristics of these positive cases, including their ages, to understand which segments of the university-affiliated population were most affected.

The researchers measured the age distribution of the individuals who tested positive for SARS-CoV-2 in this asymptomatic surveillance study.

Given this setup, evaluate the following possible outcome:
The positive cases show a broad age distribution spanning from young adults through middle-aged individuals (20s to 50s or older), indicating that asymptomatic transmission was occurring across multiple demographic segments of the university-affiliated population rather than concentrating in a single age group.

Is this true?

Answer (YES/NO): NO